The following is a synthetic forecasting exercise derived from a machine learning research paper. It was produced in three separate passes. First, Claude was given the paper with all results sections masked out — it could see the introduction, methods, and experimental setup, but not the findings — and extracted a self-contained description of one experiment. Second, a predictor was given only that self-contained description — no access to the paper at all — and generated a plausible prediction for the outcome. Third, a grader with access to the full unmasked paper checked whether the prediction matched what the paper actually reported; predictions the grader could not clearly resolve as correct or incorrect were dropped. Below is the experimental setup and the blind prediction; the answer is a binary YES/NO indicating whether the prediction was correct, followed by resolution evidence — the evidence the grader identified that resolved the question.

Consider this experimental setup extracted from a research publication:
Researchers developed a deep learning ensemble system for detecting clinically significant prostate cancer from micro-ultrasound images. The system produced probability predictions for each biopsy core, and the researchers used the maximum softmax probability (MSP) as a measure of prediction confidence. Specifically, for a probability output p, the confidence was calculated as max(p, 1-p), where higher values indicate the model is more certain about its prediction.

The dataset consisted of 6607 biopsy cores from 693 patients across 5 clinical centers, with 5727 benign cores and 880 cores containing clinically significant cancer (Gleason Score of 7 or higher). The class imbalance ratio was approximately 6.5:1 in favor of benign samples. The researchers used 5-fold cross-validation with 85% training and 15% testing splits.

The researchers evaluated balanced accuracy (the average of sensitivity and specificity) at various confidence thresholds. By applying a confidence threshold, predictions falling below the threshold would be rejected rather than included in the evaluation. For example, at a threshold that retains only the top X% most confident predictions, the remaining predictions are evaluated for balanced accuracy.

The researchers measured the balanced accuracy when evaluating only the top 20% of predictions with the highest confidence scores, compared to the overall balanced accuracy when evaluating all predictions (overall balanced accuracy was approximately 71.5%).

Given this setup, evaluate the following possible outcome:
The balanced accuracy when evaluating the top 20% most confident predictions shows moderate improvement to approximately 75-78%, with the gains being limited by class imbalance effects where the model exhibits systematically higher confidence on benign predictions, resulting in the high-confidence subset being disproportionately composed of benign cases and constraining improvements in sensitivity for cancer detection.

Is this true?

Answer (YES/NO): NO